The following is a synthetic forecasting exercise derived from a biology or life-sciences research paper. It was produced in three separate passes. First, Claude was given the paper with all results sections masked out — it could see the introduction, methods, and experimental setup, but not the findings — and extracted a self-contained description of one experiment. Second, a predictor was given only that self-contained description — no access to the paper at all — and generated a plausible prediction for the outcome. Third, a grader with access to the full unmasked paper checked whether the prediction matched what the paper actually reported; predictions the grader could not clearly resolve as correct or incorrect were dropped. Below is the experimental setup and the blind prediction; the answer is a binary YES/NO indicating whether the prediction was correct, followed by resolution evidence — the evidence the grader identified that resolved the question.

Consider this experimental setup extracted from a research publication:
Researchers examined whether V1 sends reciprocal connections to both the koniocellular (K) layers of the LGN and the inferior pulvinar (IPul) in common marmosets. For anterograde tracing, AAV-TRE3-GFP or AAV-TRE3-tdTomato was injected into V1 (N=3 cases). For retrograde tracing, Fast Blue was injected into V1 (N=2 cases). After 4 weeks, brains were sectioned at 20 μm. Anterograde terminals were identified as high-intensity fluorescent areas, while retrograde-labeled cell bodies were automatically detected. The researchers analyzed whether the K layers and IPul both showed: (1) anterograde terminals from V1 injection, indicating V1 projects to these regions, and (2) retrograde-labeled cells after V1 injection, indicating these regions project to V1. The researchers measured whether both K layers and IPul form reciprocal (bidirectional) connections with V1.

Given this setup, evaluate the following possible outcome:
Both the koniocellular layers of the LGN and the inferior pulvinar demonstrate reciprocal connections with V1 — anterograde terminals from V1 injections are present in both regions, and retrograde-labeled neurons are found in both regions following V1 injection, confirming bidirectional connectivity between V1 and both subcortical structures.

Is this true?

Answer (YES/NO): YES